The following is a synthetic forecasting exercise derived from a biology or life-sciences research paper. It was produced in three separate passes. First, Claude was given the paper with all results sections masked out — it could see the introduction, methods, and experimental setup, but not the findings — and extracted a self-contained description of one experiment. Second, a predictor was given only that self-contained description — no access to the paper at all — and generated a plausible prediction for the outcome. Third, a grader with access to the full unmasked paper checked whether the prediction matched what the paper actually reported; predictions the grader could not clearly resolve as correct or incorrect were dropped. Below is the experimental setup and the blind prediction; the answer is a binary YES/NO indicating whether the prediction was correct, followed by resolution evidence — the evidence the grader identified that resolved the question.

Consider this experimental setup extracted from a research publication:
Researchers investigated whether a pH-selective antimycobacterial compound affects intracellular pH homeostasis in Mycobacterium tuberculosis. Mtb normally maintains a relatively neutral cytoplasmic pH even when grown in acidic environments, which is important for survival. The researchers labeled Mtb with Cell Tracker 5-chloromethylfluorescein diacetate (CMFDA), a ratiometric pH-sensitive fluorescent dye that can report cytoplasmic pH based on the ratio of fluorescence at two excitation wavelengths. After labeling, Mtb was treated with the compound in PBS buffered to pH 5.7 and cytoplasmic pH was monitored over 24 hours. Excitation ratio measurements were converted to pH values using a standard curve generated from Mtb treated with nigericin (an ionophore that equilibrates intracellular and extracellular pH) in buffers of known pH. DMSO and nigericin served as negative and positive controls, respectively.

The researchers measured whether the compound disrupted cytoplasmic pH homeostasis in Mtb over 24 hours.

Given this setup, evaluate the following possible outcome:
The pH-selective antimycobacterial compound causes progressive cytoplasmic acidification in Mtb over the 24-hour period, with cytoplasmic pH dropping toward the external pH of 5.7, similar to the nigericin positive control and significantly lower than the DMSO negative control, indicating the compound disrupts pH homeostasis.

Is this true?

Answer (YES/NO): NO